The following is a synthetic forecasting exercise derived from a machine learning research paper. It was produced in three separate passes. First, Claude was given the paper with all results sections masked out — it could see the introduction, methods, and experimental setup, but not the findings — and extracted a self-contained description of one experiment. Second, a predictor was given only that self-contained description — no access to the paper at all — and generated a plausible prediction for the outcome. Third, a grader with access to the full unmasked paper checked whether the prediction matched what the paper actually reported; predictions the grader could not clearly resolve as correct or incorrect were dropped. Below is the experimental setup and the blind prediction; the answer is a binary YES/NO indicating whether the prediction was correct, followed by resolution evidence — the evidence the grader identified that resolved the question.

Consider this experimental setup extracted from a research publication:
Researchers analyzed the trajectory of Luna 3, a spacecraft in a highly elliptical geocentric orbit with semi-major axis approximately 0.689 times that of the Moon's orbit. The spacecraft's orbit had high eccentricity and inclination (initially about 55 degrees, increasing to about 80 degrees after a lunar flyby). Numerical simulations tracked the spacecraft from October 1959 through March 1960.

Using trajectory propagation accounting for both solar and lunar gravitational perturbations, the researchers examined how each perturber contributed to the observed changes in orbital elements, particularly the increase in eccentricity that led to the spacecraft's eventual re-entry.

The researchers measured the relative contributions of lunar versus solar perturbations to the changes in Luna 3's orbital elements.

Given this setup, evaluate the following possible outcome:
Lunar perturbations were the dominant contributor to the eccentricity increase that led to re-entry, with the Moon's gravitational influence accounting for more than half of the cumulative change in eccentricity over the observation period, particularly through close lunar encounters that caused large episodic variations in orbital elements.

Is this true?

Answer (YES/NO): NO